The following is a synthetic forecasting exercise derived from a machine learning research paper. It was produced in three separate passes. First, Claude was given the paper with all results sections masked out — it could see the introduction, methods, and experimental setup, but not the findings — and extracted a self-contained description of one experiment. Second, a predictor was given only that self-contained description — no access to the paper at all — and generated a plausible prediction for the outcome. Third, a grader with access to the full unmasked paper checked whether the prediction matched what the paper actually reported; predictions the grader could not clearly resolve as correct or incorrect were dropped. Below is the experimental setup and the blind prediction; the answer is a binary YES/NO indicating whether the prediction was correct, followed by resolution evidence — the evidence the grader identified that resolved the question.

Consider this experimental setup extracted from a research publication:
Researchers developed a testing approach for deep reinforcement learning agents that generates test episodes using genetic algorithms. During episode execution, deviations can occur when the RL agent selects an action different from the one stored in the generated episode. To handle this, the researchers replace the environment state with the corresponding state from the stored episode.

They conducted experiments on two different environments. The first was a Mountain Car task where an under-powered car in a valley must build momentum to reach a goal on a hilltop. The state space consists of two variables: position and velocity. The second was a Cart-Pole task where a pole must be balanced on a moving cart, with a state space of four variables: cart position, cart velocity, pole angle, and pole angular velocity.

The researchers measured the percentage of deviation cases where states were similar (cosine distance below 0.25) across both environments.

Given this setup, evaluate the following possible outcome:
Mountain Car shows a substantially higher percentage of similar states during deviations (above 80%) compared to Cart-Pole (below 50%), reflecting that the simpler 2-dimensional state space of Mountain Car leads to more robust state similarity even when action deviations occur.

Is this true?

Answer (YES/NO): NO